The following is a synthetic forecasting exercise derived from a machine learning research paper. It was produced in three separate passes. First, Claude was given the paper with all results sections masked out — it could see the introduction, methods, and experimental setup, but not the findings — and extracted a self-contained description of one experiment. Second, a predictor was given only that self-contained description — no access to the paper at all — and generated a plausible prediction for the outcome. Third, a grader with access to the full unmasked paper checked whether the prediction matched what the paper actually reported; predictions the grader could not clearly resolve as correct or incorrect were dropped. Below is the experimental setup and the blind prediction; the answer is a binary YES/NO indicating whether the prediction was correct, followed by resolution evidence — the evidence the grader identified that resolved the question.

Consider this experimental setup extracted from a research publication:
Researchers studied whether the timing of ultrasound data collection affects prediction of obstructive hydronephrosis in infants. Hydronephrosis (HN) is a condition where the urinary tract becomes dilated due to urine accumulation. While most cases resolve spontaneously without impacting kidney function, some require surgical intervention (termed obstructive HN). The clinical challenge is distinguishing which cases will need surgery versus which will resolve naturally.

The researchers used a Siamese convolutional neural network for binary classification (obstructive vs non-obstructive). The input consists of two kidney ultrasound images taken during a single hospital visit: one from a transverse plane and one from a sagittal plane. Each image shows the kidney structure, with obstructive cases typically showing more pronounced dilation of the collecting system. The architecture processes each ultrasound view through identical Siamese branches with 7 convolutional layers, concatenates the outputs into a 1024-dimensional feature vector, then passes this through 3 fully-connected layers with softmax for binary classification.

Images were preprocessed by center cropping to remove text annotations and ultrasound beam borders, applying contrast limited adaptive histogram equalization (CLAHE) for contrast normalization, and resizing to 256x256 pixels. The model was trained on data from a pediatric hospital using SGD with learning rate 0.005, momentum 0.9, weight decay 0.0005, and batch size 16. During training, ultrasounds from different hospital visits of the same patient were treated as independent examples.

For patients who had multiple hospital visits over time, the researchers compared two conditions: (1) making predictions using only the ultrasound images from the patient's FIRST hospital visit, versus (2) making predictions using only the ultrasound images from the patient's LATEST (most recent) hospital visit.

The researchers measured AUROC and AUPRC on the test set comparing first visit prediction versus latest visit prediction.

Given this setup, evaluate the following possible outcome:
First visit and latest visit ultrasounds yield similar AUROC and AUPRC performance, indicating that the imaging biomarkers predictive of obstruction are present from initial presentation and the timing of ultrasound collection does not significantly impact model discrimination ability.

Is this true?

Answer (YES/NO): YES